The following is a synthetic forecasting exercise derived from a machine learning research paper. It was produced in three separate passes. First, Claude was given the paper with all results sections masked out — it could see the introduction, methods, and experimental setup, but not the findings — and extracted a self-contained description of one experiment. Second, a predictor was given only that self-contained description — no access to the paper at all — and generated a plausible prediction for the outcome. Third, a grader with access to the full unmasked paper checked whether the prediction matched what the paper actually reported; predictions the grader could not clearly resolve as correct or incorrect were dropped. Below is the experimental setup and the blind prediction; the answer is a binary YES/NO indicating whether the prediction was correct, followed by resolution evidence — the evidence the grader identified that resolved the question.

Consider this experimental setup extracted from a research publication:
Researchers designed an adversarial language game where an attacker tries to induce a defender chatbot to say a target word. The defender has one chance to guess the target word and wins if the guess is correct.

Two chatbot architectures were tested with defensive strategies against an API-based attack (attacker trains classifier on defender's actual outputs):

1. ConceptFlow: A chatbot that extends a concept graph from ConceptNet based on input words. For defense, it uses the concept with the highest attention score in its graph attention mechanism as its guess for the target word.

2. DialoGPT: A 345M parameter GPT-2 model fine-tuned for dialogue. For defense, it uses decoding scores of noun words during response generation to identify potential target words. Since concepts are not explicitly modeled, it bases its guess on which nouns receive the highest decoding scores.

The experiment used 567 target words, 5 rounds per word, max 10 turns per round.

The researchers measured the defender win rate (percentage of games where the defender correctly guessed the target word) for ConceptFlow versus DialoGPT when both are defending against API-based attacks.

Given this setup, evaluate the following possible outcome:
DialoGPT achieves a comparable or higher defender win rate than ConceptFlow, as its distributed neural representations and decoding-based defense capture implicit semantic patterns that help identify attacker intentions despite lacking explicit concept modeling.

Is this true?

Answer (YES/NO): NO